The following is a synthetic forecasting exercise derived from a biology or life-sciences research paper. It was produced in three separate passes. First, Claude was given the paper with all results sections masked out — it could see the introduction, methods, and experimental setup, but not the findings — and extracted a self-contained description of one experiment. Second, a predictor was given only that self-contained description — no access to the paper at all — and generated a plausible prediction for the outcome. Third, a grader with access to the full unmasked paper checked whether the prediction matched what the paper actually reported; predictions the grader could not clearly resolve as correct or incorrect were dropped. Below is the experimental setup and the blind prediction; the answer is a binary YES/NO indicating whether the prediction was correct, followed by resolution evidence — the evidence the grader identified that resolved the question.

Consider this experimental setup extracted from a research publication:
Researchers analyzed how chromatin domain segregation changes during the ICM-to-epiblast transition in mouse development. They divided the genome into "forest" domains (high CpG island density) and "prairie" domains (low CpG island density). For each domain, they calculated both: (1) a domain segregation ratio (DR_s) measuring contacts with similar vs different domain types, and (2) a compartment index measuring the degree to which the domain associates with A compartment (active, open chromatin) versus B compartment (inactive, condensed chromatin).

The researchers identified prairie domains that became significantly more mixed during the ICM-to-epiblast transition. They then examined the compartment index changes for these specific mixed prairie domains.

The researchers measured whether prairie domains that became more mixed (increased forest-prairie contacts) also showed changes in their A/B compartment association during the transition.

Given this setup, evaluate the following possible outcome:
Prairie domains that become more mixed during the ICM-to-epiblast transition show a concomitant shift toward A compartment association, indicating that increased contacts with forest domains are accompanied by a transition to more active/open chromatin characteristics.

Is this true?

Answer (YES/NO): YES